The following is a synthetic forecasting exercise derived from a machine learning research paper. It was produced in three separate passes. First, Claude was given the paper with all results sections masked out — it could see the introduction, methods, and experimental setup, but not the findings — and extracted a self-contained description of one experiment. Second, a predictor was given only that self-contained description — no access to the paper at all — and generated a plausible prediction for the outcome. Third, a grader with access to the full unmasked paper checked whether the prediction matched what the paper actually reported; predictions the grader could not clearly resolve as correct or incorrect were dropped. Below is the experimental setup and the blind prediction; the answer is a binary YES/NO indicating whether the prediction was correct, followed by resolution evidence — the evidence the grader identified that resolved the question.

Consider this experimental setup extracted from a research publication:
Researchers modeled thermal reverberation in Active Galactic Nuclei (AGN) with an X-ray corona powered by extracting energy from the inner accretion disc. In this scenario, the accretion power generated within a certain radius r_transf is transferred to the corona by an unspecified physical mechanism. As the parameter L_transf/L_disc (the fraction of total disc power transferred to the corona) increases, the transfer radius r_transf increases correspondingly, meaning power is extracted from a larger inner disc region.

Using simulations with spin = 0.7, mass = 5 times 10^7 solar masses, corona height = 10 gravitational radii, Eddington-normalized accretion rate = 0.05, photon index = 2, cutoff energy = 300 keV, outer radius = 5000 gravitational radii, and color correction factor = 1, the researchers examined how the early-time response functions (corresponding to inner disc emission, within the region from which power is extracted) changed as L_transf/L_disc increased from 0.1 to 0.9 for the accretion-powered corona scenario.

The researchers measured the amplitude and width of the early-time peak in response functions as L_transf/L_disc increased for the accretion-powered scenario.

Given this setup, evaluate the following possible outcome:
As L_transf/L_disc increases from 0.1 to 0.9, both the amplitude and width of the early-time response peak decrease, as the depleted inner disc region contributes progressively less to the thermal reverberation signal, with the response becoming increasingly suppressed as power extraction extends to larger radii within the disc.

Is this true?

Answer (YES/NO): NO